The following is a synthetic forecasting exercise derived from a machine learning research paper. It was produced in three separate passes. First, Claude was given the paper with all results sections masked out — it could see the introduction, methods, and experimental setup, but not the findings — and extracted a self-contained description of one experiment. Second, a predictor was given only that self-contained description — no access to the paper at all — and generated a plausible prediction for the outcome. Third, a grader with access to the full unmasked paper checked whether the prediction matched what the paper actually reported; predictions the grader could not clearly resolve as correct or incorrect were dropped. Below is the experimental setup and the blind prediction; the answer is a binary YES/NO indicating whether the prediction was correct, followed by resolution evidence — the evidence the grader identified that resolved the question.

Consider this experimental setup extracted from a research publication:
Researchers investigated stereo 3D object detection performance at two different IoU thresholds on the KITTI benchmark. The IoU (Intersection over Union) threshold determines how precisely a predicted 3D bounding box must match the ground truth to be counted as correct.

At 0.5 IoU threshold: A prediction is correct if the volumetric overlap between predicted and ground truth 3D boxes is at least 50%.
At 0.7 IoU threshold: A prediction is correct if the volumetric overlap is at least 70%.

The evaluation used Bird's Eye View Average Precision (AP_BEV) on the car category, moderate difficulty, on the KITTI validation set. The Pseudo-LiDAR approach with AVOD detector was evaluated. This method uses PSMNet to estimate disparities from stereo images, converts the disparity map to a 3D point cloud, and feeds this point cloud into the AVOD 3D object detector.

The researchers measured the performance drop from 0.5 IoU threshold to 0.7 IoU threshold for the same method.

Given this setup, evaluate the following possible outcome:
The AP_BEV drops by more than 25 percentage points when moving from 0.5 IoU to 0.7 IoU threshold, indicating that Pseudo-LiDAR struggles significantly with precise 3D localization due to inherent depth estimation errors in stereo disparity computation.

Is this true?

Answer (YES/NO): NO